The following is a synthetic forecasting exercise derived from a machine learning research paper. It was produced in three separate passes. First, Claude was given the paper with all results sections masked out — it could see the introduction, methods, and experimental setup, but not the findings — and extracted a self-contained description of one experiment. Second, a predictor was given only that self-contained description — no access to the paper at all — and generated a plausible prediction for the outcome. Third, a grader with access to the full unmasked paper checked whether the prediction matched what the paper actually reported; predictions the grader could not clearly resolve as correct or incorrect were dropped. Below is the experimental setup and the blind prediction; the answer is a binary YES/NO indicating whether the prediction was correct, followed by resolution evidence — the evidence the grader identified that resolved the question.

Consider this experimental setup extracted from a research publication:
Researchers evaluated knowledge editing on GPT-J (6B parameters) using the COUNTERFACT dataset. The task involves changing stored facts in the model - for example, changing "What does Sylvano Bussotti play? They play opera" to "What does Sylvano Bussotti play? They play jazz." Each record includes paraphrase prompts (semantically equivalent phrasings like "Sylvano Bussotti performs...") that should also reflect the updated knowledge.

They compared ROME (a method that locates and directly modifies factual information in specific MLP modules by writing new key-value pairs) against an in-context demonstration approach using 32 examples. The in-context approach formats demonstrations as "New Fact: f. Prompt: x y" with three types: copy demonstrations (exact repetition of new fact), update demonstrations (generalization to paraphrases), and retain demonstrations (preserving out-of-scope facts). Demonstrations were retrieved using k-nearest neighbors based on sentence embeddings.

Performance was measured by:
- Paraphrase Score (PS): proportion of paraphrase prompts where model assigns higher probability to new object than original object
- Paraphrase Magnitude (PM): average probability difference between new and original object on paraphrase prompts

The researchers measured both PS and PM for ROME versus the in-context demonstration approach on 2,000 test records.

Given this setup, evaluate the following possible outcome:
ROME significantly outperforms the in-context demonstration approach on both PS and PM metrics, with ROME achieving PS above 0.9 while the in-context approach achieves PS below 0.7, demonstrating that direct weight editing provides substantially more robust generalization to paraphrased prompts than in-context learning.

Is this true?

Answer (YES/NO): NO